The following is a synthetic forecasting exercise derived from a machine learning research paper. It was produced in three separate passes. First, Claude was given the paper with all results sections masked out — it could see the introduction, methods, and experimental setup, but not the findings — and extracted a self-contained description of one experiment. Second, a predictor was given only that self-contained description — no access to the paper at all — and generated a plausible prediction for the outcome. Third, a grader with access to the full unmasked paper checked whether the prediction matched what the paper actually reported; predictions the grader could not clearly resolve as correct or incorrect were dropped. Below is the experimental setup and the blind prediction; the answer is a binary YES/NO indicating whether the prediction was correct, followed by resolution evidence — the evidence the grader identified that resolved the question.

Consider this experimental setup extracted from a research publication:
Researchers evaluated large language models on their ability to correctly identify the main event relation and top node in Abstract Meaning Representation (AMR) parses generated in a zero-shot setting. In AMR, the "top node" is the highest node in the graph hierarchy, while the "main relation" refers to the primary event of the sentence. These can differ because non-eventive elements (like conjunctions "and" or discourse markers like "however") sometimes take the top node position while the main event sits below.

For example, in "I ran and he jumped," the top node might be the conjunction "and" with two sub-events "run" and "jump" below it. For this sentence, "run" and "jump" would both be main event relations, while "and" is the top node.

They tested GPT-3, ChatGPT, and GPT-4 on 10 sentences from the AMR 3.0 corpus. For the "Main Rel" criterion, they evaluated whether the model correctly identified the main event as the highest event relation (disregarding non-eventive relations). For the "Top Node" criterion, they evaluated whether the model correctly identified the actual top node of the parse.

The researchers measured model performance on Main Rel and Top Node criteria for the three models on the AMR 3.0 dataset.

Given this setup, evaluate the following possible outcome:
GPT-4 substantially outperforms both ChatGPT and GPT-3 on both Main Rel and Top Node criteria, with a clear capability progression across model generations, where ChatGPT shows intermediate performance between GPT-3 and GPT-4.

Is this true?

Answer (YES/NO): NO